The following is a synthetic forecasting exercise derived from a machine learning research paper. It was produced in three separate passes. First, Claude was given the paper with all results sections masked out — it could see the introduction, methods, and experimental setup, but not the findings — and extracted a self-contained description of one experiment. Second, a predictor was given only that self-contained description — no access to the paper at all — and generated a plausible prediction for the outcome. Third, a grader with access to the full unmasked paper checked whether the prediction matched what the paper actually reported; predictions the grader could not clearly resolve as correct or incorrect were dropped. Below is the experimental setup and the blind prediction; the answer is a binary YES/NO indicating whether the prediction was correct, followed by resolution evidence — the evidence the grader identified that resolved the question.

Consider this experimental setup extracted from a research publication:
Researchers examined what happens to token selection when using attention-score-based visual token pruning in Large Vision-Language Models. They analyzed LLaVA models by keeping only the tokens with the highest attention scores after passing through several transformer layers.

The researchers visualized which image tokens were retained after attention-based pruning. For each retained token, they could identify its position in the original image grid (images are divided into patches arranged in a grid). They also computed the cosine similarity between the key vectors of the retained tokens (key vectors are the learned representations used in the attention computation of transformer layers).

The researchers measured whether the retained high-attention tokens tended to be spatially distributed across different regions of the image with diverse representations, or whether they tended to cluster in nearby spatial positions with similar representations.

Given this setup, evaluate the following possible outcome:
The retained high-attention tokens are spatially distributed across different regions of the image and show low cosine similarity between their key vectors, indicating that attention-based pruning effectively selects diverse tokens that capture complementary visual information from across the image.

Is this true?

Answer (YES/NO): NO